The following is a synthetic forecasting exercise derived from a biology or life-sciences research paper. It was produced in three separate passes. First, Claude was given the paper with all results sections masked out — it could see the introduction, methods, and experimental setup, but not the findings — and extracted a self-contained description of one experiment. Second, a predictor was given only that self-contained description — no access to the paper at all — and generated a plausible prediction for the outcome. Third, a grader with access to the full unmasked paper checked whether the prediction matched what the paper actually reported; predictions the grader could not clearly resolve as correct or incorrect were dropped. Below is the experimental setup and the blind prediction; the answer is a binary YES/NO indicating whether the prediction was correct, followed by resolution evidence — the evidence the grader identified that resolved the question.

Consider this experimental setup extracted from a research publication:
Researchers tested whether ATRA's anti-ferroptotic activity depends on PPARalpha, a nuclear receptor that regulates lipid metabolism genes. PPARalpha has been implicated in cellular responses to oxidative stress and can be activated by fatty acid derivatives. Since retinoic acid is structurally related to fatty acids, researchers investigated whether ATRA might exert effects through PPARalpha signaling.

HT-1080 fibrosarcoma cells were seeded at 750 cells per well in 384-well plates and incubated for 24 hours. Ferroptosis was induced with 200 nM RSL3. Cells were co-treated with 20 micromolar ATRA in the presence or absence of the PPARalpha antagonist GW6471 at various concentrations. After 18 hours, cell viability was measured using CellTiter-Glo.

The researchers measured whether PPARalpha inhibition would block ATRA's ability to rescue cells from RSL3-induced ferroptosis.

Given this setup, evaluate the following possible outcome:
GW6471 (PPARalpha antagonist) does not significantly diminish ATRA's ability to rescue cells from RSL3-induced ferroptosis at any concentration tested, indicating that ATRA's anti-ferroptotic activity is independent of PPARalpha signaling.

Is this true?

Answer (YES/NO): NO